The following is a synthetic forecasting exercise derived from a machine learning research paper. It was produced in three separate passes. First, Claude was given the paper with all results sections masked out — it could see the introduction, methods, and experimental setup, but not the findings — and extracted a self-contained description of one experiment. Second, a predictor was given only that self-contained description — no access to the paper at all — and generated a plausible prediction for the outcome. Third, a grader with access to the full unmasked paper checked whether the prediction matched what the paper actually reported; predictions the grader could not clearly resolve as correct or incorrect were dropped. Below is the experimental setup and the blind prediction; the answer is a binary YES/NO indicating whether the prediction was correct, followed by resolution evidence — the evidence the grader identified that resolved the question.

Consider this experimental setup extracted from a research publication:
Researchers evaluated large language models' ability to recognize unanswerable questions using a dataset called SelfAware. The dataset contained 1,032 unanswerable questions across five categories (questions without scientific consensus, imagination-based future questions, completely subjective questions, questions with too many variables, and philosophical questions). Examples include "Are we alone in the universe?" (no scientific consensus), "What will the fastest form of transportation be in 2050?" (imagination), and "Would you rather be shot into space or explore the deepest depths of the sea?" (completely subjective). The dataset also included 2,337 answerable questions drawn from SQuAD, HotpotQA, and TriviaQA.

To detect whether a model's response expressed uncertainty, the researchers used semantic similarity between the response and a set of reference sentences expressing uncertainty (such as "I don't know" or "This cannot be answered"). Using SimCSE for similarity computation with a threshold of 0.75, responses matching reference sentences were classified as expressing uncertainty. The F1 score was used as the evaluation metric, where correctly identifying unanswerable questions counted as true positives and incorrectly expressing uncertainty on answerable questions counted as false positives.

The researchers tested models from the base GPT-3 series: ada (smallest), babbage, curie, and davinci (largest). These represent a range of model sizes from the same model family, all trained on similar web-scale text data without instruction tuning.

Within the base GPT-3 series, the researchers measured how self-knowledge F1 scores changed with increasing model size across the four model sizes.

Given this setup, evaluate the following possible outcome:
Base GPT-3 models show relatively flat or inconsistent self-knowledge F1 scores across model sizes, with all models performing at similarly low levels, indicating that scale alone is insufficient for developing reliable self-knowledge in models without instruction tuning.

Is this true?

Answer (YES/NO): NO